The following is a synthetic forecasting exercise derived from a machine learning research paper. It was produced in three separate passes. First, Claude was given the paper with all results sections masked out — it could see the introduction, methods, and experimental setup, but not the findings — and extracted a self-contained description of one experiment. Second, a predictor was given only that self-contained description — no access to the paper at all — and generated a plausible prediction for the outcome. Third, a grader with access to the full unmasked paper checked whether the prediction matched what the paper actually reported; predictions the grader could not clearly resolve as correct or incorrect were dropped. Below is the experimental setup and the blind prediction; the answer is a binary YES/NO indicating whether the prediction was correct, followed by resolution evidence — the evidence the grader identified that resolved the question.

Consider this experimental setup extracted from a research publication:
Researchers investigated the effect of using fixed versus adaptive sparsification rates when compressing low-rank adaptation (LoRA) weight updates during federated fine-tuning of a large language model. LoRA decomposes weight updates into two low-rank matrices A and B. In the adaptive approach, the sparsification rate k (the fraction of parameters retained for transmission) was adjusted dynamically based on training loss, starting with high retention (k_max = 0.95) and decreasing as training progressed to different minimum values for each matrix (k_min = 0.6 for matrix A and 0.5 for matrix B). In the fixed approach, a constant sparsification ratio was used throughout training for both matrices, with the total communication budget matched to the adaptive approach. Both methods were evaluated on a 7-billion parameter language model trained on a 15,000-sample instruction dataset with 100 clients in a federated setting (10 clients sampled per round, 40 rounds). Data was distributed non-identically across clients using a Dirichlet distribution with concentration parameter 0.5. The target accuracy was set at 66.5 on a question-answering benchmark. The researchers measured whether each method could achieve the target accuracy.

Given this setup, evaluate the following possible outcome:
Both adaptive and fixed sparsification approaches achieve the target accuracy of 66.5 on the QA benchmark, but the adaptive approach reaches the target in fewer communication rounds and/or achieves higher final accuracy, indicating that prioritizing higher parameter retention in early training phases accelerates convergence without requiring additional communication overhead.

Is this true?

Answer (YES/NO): NO